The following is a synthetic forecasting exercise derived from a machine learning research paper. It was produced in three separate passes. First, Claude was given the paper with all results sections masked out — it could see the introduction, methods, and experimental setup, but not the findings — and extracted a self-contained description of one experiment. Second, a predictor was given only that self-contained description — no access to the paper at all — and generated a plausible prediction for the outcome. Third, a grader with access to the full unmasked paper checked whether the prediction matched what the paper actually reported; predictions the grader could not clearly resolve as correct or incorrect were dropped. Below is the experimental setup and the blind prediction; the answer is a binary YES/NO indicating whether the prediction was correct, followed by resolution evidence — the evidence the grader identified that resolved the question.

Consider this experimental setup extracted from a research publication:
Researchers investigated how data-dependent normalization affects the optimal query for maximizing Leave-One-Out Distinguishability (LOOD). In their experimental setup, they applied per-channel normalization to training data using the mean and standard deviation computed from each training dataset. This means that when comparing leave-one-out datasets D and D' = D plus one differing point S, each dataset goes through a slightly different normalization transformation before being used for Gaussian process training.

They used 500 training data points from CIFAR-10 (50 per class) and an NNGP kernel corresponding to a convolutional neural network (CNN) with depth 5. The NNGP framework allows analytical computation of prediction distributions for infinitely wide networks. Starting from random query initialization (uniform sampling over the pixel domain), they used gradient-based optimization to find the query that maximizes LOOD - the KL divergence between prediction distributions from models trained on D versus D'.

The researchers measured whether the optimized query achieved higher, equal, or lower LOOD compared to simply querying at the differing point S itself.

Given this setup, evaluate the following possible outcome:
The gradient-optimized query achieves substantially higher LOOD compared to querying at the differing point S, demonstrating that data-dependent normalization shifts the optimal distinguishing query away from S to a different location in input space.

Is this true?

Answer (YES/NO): NO